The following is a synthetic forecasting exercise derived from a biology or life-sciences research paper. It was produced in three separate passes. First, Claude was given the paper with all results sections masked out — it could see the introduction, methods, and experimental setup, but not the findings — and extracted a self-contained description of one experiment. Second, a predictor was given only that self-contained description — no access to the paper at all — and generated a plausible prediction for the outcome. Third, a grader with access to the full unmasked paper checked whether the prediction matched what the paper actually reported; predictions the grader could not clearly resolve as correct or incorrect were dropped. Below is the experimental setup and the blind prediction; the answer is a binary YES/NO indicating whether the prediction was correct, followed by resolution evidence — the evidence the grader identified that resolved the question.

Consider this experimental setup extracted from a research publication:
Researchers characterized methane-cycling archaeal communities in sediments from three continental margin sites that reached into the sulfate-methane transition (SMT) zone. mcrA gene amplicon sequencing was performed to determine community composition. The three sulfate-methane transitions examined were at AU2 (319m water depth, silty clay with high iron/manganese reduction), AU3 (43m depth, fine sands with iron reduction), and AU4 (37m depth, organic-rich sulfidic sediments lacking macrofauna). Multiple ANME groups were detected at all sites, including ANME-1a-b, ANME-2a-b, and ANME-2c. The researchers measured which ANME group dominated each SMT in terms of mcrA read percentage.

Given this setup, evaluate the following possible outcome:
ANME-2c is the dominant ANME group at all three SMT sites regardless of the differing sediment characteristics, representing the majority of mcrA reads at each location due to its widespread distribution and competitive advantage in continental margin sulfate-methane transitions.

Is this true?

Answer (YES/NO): NO